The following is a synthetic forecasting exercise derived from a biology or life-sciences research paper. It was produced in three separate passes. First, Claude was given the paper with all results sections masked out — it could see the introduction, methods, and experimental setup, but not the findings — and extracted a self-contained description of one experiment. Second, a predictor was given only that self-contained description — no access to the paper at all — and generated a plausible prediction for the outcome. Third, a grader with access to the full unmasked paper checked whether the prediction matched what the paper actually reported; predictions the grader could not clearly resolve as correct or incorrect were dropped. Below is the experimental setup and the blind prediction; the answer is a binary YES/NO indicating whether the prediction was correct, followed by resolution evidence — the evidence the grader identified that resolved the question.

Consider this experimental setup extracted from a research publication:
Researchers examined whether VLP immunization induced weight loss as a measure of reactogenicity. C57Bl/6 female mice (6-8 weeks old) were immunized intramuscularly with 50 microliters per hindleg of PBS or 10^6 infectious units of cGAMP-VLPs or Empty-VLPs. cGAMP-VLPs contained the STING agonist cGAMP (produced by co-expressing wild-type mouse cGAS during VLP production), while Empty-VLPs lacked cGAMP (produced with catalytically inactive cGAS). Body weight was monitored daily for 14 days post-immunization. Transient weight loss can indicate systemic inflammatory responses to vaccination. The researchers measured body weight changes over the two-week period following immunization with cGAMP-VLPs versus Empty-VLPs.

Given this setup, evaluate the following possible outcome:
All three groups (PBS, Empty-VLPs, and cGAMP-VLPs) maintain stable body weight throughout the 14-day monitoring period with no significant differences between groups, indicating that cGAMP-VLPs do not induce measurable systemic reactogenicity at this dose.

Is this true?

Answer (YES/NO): NO